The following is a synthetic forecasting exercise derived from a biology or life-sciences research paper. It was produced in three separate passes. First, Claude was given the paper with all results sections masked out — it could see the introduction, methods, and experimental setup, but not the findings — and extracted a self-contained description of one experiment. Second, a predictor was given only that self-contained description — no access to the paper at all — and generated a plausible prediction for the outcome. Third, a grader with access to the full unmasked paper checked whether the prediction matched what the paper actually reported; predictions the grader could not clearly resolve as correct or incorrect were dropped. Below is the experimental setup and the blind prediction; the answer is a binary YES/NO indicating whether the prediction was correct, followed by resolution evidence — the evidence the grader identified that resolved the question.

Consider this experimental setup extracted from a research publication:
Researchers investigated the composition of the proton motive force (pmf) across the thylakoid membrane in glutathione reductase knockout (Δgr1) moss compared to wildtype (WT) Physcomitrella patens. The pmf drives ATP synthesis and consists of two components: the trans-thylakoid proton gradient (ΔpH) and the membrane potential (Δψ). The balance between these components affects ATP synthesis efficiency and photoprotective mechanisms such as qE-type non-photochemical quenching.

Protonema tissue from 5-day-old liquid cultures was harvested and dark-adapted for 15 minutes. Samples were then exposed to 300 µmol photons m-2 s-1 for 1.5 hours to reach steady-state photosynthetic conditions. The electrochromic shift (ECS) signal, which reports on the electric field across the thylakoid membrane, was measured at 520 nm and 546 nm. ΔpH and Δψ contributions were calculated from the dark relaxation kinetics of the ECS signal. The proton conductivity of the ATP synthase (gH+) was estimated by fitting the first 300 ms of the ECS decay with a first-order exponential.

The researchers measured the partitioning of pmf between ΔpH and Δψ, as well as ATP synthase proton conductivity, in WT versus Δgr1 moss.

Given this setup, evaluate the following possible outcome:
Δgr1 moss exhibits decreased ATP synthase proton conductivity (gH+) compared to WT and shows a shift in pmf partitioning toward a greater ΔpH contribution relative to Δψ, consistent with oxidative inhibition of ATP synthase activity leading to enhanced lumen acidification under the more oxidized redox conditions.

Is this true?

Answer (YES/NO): NO